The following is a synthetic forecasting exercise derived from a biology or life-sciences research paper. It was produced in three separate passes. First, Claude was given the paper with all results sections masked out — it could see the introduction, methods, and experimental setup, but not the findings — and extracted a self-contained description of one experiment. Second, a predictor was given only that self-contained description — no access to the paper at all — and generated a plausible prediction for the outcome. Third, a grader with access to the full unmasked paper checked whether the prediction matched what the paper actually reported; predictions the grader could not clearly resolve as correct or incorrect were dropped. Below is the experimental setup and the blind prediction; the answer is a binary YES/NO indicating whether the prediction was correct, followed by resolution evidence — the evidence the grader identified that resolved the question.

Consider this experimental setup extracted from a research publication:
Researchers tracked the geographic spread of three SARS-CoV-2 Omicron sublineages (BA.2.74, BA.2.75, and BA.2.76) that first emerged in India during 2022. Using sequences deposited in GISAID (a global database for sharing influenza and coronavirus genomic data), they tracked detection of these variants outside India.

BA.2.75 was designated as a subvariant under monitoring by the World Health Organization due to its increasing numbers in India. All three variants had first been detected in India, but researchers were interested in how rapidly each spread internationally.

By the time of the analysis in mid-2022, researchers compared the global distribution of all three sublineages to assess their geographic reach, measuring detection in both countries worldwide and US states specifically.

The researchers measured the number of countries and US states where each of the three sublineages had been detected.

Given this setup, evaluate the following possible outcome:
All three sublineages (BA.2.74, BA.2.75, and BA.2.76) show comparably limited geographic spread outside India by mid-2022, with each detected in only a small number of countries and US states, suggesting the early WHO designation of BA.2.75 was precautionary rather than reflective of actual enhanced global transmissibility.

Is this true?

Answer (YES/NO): NO